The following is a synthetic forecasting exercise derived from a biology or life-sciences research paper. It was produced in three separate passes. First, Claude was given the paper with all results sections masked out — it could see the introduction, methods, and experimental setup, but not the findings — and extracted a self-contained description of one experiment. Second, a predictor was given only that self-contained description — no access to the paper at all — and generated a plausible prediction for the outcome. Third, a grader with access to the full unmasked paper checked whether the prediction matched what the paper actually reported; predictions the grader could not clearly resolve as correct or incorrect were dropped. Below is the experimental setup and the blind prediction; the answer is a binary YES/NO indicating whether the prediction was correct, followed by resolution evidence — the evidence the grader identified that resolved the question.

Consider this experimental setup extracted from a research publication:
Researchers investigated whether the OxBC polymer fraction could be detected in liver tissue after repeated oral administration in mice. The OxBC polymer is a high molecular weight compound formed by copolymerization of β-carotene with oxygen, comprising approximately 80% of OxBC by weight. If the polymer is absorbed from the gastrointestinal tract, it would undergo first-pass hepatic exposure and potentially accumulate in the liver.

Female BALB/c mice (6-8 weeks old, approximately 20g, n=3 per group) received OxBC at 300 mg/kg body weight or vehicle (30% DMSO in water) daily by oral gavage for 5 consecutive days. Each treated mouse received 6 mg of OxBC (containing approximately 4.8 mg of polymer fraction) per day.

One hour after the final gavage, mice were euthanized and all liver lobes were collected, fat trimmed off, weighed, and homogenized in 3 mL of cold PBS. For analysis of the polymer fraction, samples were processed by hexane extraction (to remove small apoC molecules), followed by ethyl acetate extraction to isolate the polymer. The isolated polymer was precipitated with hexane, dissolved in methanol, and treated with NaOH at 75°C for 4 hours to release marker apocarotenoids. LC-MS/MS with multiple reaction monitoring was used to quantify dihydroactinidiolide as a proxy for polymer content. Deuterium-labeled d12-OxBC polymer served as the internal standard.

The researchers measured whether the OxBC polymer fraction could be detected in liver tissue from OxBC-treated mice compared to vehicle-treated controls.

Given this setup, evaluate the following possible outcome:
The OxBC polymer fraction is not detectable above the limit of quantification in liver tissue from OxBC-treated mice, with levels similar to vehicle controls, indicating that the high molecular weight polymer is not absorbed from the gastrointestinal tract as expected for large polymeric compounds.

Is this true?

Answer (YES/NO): NO